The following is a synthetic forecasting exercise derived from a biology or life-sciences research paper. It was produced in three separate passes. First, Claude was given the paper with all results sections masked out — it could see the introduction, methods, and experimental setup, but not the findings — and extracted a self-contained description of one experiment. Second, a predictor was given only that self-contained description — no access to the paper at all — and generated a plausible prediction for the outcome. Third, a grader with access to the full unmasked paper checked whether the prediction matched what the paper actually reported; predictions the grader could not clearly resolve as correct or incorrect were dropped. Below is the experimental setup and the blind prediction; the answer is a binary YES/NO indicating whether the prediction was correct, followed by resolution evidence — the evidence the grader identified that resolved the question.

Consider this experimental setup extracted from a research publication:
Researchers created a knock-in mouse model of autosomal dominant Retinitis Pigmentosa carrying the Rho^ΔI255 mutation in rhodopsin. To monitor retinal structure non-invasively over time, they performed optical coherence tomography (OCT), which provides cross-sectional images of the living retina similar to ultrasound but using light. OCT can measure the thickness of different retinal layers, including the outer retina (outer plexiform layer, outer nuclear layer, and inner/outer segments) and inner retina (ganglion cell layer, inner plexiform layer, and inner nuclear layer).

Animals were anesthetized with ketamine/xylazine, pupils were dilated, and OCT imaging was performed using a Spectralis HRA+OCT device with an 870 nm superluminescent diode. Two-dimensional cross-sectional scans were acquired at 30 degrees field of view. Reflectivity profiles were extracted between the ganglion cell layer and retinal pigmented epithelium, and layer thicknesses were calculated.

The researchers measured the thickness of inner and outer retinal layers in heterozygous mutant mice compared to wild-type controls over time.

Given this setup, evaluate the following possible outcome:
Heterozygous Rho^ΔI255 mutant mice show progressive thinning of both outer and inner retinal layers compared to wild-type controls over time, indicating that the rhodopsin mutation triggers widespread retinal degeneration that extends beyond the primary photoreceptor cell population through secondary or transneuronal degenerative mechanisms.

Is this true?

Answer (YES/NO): NO